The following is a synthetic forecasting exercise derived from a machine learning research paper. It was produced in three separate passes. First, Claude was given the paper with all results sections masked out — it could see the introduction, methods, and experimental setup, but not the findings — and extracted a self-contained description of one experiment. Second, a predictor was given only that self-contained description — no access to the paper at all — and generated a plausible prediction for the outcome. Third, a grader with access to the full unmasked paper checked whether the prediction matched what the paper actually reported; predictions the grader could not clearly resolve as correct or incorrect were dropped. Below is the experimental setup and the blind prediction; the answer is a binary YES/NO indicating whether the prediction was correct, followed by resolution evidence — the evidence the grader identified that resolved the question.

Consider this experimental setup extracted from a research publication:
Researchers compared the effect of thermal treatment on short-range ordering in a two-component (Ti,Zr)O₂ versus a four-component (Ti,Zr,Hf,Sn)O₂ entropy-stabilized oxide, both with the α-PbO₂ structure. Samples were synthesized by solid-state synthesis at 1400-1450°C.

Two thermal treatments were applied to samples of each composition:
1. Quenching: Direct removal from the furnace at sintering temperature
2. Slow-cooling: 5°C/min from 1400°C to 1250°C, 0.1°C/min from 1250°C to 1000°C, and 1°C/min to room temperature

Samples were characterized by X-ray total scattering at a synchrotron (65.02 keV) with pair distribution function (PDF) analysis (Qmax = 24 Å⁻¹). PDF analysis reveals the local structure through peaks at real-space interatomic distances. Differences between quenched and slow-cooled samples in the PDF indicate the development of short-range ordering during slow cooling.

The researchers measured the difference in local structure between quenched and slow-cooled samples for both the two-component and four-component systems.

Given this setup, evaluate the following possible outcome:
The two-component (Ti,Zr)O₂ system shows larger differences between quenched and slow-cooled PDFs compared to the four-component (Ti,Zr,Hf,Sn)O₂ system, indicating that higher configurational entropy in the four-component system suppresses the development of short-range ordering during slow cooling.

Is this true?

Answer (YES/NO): YES